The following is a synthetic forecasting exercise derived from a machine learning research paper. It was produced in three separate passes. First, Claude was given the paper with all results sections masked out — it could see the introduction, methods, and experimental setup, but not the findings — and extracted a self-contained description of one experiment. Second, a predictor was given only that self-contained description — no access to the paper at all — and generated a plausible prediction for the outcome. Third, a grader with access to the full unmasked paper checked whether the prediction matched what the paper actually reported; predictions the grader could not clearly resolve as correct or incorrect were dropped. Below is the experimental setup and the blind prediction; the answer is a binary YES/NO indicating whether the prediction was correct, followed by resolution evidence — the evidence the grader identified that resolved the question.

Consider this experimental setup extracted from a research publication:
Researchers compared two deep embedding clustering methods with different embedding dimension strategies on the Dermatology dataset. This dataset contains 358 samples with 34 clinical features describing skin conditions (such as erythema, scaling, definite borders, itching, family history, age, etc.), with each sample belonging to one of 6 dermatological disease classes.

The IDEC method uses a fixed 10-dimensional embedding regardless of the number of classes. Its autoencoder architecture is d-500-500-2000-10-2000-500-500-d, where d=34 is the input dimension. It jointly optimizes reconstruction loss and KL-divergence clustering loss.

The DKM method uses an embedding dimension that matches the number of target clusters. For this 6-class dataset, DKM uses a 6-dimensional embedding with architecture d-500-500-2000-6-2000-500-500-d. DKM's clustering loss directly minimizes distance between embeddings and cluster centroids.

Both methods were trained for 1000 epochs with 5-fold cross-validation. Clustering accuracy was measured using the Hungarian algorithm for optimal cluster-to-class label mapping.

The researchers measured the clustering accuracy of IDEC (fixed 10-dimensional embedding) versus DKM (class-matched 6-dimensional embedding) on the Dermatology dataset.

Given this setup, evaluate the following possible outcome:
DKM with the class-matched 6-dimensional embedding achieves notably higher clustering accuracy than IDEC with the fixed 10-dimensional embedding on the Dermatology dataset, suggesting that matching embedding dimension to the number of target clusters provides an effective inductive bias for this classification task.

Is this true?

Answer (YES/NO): NO